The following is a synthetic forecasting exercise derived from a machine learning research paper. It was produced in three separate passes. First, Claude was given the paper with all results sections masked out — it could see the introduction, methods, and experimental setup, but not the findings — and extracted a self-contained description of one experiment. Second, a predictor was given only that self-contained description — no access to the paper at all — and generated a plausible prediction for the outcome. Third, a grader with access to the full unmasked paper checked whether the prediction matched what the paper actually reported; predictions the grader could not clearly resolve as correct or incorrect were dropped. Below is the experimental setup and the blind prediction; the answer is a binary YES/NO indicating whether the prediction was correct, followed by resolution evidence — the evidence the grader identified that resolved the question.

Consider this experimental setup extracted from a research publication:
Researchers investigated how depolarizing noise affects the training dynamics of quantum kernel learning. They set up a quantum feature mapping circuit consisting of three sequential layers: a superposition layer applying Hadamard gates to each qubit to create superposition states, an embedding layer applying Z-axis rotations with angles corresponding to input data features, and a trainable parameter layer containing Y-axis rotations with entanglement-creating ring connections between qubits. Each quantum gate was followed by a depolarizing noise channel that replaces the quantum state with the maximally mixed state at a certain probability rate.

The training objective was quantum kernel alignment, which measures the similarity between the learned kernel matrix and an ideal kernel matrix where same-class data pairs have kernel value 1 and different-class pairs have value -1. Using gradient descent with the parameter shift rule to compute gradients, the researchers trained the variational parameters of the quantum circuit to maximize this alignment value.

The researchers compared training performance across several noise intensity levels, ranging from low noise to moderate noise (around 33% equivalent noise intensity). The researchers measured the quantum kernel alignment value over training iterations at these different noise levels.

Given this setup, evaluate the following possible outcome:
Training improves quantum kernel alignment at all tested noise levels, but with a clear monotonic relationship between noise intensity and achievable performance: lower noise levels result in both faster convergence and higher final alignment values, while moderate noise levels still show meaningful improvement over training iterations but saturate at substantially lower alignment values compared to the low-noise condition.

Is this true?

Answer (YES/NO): NO